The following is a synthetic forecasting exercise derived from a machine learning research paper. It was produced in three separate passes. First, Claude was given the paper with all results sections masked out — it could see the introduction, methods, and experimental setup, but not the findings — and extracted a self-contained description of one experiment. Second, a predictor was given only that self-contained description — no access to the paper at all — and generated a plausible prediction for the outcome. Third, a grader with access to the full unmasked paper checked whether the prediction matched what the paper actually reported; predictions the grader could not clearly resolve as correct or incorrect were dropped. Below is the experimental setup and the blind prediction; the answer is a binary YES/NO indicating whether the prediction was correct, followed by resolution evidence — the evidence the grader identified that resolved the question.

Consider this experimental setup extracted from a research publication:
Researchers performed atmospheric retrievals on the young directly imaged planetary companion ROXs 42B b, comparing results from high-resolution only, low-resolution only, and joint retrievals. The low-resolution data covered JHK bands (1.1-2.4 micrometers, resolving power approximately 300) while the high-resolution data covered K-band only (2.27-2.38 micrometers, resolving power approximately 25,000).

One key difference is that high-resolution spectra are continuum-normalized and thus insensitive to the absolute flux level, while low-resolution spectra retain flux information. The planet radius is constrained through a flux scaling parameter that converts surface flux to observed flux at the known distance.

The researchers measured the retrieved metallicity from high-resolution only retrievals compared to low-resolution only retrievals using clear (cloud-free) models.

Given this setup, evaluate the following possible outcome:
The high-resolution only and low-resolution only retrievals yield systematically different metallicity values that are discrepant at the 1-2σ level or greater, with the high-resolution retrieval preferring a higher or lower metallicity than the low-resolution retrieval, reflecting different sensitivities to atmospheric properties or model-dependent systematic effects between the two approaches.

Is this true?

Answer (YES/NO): YES